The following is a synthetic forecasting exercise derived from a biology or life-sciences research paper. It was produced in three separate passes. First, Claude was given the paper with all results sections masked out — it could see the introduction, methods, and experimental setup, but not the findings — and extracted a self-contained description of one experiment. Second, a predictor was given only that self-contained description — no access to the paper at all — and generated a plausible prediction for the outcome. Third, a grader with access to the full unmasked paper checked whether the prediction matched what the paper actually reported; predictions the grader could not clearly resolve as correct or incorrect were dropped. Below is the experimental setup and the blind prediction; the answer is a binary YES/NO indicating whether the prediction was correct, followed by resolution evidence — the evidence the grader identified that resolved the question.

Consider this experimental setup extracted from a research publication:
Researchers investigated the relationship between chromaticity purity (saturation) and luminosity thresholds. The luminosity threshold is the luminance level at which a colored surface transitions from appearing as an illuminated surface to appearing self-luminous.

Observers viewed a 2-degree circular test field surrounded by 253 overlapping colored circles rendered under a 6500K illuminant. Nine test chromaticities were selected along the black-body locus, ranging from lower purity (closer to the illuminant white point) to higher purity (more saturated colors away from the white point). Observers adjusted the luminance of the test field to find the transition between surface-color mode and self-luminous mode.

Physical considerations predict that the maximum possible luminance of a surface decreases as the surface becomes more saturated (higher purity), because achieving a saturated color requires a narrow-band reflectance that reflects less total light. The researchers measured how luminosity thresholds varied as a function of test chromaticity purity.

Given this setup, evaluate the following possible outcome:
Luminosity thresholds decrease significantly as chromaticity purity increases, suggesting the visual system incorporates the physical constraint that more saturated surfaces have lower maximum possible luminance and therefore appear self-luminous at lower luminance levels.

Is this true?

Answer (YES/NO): YES